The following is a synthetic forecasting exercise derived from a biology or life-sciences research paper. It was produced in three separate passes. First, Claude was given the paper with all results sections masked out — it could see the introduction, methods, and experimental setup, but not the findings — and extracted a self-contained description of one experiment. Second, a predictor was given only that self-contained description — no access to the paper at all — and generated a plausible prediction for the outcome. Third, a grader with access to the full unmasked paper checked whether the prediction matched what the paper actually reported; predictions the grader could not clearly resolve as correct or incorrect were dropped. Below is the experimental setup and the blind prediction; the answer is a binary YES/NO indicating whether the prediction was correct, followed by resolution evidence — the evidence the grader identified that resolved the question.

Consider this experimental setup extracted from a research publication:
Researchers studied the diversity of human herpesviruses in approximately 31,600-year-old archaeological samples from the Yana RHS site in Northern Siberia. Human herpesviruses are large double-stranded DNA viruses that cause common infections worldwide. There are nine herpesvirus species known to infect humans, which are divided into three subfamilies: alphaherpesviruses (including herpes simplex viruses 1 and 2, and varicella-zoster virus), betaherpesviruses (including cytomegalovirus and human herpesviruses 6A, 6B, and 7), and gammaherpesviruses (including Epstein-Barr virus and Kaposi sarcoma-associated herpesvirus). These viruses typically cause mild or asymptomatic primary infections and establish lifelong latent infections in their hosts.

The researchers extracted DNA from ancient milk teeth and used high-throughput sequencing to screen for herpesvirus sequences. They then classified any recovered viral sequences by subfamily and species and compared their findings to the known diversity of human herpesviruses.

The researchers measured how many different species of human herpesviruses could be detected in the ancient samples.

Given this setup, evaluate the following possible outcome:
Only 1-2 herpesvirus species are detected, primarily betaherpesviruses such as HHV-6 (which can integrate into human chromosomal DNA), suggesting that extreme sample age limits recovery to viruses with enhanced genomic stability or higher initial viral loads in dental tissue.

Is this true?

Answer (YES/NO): NO